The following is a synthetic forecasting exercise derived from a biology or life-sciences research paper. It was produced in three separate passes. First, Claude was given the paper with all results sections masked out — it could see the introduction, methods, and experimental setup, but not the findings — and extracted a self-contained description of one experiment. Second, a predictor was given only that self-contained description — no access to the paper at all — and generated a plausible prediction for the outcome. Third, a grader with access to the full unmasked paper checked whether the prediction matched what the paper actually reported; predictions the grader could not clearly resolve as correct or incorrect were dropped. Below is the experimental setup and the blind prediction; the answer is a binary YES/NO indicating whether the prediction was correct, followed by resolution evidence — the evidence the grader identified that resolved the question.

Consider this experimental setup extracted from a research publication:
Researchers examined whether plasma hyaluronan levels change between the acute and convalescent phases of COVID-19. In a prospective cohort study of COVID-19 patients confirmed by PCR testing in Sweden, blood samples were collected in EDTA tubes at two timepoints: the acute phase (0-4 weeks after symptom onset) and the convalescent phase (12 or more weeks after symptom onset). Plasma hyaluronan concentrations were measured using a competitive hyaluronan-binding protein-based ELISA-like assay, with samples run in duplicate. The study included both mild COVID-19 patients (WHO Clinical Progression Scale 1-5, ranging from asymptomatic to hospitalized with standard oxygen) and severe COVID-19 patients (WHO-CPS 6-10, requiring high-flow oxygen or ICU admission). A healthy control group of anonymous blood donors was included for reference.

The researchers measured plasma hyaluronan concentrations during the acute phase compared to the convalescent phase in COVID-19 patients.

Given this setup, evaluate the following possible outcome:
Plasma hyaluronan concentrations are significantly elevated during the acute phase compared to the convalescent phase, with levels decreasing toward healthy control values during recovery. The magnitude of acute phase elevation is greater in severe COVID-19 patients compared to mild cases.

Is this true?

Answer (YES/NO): YES